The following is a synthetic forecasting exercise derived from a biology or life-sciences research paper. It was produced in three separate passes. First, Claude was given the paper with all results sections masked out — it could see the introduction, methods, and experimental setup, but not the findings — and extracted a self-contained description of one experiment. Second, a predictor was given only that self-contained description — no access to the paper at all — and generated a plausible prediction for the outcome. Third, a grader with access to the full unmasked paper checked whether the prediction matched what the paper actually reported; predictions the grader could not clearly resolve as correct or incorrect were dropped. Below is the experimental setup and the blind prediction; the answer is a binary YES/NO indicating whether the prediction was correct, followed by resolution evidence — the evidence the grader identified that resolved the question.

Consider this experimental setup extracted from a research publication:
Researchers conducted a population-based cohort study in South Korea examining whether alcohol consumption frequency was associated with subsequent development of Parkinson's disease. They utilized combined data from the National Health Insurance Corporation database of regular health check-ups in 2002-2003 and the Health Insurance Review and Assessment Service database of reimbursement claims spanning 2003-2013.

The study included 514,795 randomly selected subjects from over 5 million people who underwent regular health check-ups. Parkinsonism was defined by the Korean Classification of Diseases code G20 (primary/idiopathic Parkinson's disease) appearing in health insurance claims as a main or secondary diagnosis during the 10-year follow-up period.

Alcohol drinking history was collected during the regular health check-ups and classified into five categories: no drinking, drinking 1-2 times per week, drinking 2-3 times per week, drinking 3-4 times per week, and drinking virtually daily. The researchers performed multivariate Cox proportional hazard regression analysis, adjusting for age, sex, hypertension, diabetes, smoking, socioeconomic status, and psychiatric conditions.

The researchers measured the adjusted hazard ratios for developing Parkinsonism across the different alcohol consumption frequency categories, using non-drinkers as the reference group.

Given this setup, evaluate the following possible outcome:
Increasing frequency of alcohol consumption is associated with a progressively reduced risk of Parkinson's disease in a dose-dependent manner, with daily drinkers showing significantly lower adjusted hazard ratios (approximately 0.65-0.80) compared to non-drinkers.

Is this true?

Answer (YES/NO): NO